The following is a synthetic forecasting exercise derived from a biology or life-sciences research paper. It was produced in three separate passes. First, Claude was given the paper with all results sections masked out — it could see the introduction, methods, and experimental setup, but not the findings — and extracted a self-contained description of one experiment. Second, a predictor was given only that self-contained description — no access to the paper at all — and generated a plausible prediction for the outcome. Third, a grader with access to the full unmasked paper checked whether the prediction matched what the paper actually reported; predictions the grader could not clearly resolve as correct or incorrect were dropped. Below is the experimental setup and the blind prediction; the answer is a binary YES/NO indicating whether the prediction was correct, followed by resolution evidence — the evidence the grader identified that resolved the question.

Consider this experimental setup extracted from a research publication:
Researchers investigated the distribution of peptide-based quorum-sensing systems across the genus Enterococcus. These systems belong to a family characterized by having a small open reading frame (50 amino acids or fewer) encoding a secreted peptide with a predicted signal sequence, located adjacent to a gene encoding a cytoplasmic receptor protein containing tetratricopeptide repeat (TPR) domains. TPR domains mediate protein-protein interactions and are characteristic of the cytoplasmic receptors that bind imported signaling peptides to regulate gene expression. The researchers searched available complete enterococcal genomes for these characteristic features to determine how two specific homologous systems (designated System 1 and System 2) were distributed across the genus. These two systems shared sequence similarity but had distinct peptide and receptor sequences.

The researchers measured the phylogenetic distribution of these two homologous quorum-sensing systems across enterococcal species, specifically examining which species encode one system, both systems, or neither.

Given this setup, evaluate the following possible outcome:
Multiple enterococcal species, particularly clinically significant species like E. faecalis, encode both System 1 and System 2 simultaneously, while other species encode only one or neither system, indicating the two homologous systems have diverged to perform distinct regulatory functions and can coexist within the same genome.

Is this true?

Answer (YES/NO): NO